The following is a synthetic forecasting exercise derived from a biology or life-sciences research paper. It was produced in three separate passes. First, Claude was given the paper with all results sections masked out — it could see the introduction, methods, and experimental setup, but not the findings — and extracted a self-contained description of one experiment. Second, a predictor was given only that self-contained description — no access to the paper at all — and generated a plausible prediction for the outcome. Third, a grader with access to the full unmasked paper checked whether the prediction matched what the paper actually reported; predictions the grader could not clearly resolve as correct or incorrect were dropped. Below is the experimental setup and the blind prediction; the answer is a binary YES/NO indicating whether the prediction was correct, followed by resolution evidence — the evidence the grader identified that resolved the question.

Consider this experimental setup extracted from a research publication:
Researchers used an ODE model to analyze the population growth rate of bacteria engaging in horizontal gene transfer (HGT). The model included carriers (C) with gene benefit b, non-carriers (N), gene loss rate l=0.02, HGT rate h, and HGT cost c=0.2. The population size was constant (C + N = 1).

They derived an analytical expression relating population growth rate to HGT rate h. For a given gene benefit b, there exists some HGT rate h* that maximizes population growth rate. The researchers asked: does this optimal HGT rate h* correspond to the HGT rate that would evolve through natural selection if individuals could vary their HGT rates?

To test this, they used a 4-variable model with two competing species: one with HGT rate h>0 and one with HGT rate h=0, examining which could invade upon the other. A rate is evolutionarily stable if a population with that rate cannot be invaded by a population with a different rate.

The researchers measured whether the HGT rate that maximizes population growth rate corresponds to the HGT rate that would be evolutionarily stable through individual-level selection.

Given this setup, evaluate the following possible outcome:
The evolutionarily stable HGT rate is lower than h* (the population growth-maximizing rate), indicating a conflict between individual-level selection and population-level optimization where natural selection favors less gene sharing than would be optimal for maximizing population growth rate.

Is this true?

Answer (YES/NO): NO